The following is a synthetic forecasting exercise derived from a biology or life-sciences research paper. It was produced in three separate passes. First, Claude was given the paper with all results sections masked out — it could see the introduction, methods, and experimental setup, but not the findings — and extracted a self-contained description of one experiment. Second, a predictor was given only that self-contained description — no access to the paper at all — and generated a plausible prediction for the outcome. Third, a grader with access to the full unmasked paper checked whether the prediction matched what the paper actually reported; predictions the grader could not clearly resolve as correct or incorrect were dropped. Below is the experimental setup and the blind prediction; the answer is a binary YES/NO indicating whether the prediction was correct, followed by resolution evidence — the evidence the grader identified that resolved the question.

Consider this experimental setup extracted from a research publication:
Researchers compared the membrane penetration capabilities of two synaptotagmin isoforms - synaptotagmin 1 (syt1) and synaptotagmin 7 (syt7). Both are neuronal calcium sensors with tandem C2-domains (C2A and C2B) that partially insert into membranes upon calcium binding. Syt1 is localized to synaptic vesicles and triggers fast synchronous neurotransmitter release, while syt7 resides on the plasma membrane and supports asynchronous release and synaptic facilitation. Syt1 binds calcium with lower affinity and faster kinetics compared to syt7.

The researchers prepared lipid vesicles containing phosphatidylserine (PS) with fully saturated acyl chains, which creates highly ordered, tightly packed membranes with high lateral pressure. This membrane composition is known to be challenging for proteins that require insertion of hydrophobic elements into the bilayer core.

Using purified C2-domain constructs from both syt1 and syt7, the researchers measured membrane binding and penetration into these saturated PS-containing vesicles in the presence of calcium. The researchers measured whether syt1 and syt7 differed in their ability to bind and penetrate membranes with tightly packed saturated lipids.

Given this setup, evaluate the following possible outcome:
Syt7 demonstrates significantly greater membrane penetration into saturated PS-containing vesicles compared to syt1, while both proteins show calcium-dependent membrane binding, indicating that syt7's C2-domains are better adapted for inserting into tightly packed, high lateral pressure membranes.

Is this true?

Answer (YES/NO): YES